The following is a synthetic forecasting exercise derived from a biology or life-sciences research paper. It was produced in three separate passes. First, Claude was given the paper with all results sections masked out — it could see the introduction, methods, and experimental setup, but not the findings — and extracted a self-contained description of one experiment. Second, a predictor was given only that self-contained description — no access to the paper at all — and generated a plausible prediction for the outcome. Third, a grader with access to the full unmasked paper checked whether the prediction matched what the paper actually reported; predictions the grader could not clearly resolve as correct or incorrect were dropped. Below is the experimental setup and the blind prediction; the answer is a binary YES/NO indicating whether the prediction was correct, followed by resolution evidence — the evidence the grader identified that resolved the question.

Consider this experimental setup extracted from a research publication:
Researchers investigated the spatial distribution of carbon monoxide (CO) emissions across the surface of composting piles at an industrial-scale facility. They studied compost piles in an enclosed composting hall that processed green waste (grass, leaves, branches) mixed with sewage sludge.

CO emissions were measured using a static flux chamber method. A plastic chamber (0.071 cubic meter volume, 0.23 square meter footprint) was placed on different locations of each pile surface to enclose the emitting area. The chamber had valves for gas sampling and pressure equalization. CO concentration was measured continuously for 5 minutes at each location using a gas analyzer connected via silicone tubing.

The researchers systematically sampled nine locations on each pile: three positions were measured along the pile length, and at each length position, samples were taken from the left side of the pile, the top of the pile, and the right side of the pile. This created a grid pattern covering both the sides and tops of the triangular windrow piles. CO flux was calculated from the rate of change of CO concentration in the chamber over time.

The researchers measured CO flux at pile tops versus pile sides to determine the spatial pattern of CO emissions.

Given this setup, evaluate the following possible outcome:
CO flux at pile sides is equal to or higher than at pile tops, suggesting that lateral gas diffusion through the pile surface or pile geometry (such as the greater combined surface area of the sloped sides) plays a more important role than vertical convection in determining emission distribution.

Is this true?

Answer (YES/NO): NO